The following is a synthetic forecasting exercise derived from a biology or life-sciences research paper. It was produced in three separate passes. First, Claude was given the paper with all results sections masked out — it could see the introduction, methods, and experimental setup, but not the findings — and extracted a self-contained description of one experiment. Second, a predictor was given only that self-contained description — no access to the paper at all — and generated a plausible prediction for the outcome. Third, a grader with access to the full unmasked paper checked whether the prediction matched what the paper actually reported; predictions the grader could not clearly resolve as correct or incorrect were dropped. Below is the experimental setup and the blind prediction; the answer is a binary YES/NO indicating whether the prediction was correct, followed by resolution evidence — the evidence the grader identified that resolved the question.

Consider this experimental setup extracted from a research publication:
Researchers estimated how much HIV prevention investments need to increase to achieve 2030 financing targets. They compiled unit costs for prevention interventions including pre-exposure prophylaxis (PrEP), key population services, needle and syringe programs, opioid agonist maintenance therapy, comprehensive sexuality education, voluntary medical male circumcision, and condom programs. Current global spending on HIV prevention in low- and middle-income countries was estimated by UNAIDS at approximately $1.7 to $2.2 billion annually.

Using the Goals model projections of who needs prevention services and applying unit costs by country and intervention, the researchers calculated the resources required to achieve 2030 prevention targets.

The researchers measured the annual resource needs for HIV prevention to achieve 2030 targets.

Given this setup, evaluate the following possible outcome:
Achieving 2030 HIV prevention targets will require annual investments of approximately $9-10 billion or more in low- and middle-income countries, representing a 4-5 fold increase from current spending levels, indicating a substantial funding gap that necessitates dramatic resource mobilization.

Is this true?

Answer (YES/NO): NO